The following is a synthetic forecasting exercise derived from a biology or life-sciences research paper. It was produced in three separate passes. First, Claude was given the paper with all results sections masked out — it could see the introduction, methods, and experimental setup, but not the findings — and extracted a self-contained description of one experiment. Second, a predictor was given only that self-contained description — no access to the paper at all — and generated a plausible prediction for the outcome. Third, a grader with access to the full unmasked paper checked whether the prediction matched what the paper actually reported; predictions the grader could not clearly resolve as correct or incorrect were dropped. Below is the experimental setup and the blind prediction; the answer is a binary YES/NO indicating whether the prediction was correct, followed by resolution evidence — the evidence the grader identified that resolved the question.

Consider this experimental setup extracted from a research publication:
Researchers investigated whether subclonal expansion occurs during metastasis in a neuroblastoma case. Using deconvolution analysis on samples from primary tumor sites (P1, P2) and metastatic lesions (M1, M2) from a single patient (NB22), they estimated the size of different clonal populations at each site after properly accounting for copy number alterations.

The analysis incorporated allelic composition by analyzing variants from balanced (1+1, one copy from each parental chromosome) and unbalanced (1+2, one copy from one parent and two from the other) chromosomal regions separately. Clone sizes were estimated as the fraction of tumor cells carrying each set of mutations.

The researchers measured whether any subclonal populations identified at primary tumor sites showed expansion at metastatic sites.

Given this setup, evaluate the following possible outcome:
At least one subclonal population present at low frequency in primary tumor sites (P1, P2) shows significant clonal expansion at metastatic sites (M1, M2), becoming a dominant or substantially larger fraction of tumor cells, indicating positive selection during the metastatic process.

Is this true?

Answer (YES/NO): YES